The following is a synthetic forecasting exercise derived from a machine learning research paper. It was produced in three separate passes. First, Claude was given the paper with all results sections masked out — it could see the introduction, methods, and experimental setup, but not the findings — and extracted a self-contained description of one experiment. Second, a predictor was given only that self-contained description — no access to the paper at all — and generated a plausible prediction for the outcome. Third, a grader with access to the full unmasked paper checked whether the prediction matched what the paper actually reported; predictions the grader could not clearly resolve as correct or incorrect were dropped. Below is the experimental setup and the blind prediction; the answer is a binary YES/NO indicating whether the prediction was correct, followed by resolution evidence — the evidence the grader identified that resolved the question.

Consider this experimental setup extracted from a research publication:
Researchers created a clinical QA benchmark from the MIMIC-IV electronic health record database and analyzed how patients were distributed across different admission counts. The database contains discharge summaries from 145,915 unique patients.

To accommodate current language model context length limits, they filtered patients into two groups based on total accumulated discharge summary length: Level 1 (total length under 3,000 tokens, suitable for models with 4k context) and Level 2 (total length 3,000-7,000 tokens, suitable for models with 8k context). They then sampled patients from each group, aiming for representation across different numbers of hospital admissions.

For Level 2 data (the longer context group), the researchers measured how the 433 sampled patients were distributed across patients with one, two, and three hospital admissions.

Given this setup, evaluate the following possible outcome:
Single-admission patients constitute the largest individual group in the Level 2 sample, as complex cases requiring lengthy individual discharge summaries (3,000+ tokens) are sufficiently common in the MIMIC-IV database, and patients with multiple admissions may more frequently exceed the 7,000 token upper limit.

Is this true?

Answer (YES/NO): YES